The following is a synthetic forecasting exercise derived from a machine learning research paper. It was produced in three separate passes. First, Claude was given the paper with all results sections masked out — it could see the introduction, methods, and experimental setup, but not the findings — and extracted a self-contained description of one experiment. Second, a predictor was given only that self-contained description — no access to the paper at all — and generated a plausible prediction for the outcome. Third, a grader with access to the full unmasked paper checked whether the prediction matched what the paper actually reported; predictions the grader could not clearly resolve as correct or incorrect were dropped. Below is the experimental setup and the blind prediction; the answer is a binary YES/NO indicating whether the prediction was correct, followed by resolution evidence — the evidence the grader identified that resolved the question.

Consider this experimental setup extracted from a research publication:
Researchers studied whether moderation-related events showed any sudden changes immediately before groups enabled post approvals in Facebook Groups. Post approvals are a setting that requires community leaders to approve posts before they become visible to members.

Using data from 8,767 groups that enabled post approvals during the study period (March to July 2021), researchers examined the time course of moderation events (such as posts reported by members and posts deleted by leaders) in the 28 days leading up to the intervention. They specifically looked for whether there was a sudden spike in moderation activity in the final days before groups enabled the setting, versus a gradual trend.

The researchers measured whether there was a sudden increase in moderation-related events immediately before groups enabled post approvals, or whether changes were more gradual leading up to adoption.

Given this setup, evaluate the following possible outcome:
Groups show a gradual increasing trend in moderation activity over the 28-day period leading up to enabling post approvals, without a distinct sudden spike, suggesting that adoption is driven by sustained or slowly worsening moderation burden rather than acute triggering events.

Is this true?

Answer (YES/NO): NO